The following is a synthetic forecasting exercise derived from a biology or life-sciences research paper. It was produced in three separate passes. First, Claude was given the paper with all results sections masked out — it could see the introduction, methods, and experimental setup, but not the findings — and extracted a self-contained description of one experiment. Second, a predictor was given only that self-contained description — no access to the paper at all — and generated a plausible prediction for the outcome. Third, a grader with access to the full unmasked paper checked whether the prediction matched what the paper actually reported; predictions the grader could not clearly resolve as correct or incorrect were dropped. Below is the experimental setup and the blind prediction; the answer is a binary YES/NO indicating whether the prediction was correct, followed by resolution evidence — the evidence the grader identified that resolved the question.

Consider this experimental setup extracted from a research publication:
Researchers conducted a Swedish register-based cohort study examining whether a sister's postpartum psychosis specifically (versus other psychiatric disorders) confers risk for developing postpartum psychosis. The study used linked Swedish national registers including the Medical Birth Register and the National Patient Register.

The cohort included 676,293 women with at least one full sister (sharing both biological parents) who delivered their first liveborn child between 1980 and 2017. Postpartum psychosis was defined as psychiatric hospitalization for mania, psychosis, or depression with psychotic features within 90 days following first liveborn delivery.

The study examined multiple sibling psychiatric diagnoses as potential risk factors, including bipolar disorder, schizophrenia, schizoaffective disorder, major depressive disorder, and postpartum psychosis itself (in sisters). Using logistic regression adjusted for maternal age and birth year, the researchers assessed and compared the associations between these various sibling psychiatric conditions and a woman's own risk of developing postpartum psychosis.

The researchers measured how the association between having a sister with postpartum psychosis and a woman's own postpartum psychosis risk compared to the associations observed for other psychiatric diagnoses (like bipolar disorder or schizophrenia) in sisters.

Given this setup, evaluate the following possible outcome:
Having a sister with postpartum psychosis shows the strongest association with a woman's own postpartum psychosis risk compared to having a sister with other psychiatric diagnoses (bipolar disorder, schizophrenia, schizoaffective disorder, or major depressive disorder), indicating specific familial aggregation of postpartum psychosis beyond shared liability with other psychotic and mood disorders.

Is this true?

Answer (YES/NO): NO